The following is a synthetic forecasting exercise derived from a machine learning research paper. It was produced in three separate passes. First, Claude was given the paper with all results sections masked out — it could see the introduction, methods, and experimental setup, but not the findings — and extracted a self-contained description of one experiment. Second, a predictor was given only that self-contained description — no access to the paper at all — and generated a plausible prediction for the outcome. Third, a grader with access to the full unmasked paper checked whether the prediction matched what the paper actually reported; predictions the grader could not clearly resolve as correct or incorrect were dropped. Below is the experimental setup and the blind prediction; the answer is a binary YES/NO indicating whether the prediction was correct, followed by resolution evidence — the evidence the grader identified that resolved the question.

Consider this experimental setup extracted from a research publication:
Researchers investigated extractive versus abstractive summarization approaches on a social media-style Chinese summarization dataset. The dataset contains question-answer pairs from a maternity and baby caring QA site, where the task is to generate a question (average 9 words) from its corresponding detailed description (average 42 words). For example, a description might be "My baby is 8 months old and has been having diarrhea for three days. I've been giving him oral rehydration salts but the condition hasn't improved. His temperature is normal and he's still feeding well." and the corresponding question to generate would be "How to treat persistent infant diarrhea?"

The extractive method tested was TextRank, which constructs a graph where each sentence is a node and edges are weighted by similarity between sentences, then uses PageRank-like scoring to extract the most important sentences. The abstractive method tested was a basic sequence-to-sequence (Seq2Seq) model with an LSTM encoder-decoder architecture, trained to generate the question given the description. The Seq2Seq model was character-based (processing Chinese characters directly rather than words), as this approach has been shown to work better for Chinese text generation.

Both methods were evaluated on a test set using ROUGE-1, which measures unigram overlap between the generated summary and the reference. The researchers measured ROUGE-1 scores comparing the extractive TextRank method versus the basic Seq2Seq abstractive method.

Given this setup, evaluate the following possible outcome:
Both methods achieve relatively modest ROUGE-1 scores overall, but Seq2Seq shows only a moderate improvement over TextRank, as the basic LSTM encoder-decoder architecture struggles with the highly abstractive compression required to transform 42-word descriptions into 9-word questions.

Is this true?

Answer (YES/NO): NO